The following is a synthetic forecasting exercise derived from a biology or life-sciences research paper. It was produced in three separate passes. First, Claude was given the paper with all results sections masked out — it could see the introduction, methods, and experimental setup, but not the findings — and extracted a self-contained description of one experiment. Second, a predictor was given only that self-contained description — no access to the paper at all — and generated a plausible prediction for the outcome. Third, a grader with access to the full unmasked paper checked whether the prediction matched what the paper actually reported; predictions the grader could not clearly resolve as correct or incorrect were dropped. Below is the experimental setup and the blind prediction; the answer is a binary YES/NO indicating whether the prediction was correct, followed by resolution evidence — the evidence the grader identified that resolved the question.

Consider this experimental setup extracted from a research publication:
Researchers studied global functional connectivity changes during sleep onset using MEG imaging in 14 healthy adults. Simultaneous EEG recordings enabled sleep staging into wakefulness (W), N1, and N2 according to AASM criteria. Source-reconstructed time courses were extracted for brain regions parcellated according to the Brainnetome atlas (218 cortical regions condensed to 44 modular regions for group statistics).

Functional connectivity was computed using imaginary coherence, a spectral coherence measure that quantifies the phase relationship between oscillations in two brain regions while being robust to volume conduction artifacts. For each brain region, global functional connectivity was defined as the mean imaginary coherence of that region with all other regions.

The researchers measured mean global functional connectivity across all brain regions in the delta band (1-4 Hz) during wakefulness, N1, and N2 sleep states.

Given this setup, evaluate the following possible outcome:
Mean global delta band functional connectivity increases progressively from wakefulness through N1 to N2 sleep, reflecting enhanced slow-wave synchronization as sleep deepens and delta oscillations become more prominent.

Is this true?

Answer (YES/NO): NO